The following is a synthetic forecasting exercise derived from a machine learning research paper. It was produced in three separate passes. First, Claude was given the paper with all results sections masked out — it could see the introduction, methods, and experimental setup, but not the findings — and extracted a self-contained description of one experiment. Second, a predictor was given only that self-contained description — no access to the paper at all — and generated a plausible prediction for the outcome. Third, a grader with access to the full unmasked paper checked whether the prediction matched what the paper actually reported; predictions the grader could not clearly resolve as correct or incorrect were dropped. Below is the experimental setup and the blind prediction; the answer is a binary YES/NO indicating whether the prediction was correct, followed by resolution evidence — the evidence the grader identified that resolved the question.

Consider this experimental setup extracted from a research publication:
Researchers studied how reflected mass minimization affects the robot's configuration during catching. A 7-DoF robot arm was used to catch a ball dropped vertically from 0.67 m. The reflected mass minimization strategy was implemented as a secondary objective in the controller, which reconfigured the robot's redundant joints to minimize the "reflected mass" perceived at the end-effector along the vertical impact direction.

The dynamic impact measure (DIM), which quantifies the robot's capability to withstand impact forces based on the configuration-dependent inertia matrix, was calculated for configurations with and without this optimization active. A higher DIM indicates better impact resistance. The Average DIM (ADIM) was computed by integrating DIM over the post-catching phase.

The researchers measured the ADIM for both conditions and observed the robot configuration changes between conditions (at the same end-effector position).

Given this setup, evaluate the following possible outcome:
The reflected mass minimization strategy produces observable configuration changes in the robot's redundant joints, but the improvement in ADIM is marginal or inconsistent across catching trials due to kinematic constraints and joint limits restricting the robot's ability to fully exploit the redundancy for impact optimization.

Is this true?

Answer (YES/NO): NO